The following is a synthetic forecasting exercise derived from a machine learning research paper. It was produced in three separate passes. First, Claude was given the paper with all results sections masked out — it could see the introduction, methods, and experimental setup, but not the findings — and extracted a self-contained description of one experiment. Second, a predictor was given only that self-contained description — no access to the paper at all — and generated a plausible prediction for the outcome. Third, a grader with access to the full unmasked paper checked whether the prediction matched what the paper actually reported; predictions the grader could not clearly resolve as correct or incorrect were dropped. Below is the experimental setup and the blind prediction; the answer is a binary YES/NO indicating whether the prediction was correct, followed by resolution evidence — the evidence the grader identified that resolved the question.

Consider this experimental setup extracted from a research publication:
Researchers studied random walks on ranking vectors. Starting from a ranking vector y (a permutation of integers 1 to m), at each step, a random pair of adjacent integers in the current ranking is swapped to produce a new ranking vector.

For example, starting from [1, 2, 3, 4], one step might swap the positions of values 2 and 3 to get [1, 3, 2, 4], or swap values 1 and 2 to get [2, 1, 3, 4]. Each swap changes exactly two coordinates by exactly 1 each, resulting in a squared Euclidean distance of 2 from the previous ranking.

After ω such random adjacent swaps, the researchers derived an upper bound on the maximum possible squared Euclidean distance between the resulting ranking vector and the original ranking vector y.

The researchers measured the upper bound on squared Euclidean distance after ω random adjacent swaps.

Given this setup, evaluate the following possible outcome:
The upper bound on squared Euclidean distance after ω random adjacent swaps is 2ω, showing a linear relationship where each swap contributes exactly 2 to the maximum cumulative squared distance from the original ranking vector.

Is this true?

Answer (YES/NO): NO